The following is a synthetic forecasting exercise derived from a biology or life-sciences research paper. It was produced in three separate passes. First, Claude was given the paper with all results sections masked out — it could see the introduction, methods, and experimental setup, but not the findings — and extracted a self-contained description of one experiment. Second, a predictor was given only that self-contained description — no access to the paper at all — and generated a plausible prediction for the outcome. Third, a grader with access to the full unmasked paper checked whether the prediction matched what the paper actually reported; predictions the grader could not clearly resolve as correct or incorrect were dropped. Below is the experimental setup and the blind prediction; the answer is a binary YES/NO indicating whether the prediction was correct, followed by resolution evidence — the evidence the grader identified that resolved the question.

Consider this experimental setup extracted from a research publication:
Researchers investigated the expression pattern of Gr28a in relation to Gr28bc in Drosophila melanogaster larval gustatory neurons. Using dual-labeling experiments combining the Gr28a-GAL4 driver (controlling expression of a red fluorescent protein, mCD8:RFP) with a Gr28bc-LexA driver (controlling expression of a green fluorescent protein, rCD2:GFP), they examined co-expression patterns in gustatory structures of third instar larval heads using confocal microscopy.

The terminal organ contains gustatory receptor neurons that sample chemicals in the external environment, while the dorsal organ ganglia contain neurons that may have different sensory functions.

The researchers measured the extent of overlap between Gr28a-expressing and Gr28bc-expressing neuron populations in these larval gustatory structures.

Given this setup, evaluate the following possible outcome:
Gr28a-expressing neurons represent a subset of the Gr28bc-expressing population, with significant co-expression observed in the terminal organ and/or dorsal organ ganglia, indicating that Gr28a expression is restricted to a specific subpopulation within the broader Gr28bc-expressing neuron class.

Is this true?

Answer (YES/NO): NO